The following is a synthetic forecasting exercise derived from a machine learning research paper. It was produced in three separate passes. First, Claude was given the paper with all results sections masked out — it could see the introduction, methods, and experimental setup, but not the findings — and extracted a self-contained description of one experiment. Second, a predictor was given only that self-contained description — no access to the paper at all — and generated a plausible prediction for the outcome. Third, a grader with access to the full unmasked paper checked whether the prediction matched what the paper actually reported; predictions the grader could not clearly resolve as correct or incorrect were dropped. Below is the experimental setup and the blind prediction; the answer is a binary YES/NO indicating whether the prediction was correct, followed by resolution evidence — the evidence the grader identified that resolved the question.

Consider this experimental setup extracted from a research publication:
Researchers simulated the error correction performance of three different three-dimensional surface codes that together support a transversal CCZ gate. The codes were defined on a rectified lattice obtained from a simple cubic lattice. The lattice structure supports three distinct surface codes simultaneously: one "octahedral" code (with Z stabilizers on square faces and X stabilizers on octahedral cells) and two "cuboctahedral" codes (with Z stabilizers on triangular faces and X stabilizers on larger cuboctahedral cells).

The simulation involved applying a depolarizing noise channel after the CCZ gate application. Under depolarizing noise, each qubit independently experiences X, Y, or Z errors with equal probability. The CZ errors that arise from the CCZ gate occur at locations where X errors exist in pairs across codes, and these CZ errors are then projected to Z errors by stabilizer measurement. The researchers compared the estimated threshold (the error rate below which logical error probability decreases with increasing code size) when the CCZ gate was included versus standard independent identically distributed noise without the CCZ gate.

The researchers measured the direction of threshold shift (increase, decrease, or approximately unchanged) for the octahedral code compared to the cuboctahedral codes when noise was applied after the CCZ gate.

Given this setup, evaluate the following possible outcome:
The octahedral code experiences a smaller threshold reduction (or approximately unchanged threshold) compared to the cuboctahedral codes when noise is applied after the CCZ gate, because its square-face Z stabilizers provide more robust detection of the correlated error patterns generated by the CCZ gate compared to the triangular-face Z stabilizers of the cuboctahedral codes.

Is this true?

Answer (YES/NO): NO